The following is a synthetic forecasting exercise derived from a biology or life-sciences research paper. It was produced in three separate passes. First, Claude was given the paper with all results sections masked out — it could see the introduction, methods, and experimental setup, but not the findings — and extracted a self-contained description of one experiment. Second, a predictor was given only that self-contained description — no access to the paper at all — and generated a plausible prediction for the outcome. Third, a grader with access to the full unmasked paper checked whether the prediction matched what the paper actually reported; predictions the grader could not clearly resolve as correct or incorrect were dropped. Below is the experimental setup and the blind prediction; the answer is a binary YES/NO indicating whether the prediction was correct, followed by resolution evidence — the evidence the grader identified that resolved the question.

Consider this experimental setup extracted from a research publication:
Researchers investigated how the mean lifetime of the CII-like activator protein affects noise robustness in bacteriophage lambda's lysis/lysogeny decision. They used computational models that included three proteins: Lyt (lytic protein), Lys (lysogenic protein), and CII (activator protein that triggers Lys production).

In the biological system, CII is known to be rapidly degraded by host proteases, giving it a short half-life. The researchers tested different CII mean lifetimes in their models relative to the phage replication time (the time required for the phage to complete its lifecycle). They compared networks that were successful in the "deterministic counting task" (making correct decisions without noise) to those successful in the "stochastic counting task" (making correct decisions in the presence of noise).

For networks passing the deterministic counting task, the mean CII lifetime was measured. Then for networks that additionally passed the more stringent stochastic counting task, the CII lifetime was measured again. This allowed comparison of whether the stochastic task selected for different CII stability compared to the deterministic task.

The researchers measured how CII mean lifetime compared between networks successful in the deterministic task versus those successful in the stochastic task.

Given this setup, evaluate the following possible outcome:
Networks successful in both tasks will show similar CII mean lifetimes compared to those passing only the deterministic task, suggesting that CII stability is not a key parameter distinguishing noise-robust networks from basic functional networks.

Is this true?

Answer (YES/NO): NO